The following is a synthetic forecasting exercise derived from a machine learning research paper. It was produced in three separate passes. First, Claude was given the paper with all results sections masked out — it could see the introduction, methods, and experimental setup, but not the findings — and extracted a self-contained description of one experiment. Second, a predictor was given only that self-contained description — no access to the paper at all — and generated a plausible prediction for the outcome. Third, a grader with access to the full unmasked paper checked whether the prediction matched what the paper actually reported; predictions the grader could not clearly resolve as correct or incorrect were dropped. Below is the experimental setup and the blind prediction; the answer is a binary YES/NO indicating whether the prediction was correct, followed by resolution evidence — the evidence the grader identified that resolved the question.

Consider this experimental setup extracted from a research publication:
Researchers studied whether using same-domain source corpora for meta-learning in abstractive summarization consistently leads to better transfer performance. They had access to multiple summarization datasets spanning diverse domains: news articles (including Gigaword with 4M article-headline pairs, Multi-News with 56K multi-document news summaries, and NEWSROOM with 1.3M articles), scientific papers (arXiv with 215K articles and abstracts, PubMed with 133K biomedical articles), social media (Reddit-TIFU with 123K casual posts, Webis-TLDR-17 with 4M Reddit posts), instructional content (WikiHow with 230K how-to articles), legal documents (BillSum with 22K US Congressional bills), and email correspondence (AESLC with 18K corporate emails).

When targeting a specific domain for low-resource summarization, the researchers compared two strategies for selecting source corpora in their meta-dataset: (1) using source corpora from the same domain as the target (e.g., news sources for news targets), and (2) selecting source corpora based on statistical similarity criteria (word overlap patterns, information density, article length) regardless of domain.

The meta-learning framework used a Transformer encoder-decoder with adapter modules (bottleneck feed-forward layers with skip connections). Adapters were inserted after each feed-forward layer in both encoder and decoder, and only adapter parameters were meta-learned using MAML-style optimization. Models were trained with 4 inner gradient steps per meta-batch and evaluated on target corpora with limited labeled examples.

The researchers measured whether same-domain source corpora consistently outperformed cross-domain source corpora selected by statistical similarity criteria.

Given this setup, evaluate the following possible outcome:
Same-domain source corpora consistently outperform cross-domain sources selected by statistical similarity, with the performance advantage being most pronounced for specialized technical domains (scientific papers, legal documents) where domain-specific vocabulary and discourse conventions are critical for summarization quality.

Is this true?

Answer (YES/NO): NO